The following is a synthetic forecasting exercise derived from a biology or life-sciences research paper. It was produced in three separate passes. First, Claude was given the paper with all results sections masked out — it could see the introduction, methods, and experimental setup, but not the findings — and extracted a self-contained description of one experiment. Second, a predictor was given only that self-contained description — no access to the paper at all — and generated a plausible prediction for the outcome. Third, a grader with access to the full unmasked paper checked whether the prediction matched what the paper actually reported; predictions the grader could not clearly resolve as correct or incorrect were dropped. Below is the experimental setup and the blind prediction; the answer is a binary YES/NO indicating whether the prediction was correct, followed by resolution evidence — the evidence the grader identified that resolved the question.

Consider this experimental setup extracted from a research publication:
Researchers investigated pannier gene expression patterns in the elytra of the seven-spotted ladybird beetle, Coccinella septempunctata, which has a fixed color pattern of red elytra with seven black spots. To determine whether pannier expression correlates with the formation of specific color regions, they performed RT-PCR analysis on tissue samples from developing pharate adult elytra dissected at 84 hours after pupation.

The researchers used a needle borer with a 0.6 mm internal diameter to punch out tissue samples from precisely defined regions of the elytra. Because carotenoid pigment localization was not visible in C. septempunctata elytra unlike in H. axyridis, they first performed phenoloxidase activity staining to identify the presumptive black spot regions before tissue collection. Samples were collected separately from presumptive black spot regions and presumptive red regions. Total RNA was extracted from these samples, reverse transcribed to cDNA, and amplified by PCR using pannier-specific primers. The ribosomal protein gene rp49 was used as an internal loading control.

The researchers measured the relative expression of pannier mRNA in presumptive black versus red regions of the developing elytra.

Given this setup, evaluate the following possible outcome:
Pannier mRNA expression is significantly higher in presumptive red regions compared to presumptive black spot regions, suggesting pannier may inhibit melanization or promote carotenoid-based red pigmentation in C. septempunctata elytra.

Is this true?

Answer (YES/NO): NO